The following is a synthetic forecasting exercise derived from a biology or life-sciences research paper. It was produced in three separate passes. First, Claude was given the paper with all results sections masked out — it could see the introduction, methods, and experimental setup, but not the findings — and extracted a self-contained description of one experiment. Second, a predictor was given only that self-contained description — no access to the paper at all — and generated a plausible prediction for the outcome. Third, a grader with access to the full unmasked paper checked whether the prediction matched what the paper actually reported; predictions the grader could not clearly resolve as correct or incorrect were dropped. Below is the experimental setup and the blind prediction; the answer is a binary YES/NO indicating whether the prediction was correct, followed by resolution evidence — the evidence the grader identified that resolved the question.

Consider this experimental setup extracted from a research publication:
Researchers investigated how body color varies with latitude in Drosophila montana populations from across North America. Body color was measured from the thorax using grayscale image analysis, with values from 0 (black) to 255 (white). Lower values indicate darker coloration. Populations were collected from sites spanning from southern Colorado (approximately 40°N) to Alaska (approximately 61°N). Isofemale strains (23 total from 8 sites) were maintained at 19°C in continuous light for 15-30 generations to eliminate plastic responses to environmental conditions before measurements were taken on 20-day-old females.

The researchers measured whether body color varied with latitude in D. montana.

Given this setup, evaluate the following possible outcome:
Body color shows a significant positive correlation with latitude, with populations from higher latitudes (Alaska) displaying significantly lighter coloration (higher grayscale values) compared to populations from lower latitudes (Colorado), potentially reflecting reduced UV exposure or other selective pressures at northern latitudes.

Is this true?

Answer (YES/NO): NO